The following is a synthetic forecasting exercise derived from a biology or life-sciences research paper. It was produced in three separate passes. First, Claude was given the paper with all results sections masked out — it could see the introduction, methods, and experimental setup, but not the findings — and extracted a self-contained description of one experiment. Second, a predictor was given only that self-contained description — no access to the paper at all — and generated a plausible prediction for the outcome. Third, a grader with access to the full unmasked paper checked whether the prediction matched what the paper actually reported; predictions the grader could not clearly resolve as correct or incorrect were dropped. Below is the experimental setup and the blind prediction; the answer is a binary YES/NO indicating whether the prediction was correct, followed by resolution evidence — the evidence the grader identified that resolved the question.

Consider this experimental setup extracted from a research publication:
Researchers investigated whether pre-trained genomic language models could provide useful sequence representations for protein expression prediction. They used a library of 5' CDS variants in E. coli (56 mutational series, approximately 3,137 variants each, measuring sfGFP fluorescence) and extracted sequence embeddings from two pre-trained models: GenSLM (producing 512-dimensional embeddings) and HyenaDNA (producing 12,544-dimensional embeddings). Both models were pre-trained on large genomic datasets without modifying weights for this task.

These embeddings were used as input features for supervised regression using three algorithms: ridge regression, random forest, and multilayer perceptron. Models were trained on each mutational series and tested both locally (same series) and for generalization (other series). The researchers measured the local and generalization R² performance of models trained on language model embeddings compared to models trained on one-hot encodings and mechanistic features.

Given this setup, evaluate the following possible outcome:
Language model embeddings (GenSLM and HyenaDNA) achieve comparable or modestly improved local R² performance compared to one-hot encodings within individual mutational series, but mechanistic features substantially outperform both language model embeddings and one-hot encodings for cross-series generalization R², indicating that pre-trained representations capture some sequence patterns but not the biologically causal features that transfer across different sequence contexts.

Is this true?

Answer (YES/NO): YES